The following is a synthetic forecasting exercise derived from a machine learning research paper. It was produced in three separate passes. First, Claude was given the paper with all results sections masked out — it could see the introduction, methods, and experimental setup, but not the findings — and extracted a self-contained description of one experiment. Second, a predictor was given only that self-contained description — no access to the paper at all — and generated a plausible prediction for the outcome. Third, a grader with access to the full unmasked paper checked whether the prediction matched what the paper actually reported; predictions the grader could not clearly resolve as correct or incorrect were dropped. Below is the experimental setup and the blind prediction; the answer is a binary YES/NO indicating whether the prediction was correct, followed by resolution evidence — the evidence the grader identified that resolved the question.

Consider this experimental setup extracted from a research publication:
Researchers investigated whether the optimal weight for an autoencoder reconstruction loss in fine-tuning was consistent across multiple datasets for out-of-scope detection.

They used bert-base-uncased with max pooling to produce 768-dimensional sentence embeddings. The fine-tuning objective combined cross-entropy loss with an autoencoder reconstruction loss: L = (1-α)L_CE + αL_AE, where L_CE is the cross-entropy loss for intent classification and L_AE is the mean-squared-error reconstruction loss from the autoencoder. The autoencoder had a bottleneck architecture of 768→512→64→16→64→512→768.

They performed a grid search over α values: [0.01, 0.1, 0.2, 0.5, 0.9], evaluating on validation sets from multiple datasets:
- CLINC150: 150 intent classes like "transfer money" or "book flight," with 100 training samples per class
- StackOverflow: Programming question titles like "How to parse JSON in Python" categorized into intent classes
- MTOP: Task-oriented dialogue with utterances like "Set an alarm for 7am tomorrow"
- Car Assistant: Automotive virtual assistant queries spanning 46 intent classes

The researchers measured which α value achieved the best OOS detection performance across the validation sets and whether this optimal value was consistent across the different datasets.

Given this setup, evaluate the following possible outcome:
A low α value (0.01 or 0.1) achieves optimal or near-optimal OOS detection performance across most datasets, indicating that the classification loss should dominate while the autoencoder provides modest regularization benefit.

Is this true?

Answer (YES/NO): YES